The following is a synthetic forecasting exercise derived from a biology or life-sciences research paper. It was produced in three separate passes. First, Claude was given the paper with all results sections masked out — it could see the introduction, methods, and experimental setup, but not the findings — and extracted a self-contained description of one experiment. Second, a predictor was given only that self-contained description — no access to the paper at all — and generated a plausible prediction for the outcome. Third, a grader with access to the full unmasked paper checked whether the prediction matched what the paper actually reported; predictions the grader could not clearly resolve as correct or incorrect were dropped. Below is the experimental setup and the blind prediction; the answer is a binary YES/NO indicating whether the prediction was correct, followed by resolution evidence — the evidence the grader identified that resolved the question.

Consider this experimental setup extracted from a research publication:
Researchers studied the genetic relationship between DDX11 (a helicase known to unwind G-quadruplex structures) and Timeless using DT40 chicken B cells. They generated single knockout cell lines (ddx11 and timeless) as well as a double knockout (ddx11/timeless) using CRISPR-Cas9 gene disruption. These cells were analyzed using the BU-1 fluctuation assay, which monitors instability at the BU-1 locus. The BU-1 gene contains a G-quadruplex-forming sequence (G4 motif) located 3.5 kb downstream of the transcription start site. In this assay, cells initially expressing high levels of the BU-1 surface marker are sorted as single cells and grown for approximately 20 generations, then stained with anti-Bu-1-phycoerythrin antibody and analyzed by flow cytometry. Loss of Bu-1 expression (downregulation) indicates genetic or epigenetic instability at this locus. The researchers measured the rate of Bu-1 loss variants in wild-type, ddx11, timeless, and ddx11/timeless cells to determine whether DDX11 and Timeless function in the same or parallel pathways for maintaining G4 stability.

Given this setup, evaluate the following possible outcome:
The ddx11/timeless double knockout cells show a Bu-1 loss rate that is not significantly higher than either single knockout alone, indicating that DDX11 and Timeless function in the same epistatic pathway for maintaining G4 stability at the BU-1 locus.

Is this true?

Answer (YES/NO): YES